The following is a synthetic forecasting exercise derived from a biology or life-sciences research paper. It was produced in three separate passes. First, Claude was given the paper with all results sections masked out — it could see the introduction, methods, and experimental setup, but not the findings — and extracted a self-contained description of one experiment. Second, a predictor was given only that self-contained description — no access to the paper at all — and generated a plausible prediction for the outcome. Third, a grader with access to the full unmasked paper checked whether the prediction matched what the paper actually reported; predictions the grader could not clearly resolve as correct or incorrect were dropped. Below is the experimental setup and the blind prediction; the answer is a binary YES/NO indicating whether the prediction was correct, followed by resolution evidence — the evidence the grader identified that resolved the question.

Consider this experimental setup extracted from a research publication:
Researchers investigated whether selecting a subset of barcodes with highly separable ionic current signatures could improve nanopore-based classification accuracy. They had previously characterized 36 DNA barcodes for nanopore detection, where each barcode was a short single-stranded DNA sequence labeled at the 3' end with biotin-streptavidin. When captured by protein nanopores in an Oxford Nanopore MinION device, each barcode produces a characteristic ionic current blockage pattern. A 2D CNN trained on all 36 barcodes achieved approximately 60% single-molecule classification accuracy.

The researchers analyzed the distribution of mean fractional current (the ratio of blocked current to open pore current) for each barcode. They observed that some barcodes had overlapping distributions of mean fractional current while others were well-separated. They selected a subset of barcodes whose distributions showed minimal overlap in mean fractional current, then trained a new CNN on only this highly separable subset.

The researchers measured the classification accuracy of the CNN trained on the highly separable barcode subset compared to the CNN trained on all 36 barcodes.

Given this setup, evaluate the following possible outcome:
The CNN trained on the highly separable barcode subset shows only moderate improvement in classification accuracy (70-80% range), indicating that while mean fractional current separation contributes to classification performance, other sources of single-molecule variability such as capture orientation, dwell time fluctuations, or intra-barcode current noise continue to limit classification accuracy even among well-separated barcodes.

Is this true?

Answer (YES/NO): NO